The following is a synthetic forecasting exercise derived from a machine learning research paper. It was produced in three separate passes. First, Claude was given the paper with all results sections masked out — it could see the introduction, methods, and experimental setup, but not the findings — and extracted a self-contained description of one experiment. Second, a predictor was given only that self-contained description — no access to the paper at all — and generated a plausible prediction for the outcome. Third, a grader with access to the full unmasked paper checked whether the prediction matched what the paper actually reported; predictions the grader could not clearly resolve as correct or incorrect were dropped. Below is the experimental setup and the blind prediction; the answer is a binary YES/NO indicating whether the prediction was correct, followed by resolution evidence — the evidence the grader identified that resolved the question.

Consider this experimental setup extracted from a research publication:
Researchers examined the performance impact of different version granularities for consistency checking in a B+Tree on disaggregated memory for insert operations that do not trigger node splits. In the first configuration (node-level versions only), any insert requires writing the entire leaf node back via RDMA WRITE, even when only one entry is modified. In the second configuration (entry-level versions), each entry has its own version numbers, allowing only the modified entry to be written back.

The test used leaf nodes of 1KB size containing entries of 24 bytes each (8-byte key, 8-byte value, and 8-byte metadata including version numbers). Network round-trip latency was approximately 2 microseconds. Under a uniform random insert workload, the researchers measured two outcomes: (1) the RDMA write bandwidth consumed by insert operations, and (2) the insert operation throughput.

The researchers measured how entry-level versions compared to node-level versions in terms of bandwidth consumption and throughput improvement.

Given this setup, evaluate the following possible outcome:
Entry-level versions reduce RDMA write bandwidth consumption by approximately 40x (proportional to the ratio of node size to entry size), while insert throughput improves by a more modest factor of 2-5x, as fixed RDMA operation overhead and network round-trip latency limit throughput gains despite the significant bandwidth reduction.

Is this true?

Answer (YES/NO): NO